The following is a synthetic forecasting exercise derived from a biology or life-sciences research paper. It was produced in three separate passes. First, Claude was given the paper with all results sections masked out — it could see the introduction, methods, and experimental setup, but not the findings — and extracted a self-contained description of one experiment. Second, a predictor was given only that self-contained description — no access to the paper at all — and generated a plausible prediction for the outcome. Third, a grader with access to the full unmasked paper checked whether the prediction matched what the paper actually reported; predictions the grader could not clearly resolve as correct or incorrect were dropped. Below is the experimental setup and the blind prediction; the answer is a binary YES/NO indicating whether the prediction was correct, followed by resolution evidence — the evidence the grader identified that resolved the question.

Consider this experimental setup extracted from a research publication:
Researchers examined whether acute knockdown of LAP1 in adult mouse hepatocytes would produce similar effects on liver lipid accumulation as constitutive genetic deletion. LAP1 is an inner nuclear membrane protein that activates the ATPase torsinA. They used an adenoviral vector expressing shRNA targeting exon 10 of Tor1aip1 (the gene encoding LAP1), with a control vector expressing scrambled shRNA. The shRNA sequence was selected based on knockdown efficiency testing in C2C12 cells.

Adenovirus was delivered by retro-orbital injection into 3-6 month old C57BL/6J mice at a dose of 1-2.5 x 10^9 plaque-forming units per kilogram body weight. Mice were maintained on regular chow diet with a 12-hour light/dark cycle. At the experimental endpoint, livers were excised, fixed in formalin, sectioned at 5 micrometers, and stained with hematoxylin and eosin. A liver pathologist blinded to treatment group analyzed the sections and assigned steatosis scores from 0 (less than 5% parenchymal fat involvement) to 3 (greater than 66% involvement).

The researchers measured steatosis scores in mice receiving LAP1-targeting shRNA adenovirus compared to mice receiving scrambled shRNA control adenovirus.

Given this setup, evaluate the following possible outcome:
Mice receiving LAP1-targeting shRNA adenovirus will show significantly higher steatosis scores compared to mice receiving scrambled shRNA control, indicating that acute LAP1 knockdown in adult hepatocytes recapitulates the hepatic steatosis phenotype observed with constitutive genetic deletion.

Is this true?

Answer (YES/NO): NO